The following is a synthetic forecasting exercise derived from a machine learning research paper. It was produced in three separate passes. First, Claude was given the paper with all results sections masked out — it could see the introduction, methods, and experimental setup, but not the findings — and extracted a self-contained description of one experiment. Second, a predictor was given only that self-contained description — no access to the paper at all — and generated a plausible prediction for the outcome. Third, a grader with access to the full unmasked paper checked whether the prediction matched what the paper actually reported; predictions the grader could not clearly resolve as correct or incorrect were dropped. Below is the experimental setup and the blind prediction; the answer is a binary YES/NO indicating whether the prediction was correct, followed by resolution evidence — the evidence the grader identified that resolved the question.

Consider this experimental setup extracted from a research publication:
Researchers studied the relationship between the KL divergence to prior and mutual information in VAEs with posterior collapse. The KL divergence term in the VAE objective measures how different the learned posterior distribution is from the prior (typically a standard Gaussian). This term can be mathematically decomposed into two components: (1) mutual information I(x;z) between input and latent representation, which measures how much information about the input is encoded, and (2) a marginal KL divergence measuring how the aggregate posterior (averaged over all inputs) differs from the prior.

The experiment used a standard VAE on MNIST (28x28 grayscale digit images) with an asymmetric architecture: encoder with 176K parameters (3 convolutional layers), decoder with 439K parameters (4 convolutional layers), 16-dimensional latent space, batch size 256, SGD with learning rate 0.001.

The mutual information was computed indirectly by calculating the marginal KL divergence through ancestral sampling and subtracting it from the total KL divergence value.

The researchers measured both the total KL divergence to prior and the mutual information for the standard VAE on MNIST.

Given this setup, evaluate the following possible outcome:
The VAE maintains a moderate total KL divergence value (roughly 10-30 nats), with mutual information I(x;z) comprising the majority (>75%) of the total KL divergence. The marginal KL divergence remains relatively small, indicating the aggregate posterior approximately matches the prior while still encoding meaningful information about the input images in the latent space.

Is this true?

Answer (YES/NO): NO